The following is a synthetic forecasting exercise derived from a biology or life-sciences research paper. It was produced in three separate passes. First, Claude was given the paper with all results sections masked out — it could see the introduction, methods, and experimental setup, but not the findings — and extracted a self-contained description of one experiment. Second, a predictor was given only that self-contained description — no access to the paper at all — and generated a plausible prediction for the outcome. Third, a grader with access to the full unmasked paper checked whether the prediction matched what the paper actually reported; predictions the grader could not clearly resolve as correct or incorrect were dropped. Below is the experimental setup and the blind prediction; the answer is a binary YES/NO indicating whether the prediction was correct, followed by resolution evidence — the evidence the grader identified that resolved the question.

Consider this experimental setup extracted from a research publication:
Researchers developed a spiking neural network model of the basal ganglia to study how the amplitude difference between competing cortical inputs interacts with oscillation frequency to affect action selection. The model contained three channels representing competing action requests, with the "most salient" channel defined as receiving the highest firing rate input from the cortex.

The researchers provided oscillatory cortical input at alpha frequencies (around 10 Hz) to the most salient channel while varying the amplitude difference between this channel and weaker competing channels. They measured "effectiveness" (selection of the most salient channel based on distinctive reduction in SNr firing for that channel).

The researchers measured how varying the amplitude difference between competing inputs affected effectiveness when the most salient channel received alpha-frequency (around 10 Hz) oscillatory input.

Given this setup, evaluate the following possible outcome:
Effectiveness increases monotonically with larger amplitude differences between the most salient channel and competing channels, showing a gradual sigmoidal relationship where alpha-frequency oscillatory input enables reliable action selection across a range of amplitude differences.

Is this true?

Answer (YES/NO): NO